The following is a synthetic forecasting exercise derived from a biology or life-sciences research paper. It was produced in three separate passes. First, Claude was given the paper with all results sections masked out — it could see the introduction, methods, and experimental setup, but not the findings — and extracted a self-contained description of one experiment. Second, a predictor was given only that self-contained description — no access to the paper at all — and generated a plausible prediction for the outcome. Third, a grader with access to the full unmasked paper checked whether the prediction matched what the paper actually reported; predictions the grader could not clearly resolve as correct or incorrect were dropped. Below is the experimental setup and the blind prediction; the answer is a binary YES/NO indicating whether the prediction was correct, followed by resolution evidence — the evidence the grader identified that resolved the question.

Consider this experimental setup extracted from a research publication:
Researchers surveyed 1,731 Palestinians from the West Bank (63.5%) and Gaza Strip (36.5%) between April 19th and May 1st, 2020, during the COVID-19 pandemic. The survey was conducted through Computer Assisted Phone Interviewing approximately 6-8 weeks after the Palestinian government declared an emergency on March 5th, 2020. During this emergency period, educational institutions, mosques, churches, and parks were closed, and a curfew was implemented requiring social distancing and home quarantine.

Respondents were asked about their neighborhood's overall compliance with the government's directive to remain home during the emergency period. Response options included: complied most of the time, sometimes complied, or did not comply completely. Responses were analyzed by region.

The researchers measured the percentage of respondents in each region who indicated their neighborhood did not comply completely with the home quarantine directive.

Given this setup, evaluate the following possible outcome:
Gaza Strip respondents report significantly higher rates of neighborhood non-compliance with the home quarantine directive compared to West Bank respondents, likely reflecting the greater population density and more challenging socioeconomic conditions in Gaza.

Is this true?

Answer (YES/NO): YES